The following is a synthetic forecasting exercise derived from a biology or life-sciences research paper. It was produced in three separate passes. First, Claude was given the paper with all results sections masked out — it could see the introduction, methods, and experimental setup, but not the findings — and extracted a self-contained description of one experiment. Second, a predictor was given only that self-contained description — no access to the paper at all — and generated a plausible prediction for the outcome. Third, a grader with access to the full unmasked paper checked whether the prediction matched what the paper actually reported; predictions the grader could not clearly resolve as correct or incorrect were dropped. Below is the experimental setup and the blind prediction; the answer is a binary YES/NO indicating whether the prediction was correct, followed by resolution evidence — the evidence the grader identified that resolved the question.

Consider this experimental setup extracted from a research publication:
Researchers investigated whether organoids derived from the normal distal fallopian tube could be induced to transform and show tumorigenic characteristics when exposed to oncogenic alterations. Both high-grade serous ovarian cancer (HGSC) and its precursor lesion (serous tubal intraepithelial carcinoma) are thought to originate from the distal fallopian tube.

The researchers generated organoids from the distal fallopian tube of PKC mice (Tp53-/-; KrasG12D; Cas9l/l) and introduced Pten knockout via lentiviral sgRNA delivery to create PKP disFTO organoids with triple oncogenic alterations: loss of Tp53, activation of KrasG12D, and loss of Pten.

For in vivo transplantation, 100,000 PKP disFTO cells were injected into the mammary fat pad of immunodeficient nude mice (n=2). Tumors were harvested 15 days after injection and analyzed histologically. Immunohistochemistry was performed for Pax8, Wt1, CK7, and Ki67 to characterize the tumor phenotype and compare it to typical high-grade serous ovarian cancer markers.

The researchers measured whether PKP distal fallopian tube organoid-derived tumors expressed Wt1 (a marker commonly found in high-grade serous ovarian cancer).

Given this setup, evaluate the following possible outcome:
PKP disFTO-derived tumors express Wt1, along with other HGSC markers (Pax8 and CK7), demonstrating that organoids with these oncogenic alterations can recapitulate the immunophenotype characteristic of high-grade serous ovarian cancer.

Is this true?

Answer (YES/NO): YES